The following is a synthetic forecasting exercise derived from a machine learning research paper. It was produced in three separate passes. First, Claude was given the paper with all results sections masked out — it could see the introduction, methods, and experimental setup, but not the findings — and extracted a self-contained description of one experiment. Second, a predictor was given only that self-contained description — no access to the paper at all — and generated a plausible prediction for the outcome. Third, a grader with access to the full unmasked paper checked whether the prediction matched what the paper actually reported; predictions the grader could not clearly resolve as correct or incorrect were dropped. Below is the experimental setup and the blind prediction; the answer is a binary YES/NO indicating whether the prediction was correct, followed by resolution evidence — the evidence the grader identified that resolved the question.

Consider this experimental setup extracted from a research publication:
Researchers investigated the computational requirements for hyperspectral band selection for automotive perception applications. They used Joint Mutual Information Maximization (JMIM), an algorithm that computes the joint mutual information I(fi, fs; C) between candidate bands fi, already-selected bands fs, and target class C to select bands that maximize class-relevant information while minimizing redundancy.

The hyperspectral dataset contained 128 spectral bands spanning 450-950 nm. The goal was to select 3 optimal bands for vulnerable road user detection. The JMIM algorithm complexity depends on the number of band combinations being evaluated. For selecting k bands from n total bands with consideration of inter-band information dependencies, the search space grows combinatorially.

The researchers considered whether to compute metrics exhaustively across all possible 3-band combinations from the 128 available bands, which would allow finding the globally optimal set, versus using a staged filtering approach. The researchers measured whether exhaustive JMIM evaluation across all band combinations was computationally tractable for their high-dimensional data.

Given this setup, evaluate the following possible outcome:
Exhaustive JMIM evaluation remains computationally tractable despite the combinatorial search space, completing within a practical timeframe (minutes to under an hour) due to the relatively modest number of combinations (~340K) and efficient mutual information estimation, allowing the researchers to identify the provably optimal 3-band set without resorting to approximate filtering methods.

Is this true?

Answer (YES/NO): NO